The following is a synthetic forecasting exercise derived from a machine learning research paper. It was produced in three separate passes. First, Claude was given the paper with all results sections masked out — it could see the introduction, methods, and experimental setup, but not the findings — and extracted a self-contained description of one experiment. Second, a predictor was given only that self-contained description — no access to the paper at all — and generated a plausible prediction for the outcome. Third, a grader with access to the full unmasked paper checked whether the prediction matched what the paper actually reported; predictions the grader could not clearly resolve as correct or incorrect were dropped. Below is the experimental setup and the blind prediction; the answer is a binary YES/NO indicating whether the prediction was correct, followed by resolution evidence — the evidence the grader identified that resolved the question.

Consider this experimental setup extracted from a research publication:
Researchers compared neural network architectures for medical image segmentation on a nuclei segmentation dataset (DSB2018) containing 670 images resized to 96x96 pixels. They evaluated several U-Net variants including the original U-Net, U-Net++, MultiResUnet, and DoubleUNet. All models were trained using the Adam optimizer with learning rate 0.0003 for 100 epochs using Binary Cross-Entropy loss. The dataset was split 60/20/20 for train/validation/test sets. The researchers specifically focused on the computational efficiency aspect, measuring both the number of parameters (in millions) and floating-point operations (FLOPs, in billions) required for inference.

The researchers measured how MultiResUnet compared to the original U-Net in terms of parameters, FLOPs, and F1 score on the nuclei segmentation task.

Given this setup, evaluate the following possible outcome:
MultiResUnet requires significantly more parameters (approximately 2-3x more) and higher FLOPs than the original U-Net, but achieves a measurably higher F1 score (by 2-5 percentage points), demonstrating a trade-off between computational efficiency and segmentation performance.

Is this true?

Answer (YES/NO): NO